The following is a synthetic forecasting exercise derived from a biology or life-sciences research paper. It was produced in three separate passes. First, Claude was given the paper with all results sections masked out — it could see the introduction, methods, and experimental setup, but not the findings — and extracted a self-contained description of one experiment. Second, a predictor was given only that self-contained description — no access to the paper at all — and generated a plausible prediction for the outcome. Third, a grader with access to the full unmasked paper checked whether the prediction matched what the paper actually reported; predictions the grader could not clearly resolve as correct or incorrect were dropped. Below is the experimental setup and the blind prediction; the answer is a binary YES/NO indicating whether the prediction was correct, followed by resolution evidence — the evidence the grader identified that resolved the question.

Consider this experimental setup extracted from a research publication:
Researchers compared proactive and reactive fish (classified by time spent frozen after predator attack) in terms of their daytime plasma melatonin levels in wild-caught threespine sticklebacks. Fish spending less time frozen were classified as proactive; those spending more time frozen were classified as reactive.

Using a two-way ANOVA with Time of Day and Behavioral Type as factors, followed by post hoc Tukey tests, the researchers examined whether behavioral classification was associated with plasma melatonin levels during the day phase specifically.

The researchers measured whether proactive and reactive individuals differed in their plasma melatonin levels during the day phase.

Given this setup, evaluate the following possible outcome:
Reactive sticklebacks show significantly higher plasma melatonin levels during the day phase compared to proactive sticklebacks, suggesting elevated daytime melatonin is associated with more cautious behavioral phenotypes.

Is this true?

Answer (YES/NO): NO